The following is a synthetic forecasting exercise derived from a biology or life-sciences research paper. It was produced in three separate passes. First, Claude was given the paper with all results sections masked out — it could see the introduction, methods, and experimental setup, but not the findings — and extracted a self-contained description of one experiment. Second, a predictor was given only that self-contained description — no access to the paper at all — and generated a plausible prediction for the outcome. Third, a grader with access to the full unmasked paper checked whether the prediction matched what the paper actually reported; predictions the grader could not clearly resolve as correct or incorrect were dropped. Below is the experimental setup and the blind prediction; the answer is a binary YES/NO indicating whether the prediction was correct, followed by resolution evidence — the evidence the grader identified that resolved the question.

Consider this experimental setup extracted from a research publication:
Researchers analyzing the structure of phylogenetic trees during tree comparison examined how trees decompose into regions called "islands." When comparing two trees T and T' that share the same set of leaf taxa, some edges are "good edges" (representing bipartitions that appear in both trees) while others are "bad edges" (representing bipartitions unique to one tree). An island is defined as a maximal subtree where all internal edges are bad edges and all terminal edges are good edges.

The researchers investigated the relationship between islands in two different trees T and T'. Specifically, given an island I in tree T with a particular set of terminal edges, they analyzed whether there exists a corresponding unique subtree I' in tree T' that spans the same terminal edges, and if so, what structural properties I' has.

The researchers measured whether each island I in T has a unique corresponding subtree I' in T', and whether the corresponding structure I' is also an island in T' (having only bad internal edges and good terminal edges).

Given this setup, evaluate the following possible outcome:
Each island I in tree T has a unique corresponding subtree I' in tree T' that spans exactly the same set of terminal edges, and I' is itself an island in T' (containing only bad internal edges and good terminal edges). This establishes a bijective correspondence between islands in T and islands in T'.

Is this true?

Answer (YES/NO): YES